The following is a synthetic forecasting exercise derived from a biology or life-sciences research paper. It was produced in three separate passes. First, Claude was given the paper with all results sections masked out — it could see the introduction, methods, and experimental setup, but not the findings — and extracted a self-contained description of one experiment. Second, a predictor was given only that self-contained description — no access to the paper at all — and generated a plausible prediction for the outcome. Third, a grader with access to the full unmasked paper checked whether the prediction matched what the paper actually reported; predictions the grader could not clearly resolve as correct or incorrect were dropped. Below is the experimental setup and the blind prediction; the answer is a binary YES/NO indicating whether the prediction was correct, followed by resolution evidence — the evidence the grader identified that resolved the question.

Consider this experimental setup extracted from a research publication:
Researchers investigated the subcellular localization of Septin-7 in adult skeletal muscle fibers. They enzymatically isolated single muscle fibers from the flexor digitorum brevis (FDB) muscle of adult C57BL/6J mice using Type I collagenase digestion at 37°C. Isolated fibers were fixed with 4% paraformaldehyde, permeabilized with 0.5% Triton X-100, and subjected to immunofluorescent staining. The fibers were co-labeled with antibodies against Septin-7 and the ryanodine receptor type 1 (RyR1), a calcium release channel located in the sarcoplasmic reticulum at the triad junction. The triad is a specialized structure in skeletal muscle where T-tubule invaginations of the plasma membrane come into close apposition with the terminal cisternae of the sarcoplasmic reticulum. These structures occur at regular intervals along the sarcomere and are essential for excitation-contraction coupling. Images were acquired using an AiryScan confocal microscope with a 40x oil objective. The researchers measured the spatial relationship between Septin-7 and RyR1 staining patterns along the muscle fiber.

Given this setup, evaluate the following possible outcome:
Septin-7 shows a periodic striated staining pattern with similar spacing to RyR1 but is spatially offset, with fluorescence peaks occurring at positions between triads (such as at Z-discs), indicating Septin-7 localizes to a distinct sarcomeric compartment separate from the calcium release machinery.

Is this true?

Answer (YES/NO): YES